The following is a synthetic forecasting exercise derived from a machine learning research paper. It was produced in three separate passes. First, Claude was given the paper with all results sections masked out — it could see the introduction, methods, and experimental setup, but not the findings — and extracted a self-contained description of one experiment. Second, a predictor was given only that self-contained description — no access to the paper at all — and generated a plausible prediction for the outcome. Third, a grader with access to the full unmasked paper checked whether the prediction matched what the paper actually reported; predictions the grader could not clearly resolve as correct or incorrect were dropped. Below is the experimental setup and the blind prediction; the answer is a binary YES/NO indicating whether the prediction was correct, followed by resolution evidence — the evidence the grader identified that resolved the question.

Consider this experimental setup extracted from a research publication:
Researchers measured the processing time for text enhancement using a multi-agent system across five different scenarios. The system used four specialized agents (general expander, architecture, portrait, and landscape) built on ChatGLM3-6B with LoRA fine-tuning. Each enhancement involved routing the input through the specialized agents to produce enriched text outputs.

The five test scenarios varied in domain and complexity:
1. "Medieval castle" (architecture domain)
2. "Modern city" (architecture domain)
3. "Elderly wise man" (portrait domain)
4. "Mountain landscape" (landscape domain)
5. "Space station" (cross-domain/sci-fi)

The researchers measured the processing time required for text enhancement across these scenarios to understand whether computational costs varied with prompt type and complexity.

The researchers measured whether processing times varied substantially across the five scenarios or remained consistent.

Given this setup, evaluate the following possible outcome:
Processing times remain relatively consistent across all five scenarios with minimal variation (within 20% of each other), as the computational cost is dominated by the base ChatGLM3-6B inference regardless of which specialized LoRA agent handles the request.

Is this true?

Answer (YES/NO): YES